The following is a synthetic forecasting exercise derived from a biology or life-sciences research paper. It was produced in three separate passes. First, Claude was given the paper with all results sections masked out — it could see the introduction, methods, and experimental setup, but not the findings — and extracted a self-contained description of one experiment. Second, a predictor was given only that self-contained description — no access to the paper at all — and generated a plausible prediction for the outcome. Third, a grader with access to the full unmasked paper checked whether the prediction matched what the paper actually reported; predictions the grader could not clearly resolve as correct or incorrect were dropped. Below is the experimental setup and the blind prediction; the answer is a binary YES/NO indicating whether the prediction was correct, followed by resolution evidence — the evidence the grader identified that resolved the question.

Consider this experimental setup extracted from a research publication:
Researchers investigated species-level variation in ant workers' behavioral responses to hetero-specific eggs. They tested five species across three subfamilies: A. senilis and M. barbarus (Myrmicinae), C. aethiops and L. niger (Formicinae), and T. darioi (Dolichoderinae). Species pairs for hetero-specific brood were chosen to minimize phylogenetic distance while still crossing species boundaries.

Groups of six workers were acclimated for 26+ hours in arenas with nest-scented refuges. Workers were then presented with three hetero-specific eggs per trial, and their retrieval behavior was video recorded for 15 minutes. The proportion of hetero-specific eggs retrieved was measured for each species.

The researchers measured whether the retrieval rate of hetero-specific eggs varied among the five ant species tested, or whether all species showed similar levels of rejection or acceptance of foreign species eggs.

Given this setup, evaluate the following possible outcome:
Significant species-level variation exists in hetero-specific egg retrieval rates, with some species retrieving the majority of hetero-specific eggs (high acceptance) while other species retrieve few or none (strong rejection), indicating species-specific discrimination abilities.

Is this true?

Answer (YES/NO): NO